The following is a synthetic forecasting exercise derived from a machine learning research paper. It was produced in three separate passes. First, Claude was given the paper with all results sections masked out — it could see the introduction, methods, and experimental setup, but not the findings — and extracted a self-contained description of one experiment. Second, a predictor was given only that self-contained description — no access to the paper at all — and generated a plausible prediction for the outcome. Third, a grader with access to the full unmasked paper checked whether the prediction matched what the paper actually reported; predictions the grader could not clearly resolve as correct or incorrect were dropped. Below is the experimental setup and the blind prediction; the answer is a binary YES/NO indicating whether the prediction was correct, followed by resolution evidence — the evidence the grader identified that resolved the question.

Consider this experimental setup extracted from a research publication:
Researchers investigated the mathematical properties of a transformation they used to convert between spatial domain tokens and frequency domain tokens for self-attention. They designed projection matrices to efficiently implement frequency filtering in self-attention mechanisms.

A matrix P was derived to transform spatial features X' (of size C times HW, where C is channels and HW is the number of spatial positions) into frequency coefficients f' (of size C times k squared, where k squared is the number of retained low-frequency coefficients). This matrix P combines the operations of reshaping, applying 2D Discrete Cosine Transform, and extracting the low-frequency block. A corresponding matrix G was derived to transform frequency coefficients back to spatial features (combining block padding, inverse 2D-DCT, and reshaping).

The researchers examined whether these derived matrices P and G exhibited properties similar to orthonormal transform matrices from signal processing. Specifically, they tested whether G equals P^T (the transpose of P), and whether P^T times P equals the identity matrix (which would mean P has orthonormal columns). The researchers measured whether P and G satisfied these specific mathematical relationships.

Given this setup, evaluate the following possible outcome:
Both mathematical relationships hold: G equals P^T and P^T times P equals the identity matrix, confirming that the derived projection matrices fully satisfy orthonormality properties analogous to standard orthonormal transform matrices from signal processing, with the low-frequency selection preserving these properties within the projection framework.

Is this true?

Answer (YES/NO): YES